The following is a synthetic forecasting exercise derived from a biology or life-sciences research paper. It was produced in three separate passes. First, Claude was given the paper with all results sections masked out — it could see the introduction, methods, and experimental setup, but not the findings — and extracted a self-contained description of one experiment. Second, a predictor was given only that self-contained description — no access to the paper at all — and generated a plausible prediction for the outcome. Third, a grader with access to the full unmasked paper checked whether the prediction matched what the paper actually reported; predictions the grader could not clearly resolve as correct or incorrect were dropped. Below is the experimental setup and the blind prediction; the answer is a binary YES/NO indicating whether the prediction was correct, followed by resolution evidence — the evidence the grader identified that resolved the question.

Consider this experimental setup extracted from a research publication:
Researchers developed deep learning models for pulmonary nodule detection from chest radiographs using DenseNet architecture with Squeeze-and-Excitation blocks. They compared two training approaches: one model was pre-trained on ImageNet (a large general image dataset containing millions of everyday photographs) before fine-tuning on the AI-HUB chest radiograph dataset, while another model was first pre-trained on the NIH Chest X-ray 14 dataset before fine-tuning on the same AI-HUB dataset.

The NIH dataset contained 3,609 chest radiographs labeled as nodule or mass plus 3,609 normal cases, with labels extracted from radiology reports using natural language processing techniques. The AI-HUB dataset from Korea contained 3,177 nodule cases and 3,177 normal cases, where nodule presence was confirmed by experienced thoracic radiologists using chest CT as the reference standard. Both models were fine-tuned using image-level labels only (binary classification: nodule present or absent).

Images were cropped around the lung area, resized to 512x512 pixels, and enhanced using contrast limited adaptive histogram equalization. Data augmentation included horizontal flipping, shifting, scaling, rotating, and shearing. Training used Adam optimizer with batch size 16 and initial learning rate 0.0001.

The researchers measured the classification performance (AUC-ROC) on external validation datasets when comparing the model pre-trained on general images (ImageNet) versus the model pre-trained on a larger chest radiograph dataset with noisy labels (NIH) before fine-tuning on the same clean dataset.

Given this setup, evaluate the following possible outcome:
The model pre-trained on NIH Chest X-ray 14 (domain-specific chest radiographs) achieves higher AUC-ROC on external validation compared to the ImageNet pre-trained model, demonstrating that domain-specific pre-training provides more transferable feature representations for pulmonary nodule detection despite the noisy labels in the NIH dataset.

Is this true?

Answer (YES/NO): NO